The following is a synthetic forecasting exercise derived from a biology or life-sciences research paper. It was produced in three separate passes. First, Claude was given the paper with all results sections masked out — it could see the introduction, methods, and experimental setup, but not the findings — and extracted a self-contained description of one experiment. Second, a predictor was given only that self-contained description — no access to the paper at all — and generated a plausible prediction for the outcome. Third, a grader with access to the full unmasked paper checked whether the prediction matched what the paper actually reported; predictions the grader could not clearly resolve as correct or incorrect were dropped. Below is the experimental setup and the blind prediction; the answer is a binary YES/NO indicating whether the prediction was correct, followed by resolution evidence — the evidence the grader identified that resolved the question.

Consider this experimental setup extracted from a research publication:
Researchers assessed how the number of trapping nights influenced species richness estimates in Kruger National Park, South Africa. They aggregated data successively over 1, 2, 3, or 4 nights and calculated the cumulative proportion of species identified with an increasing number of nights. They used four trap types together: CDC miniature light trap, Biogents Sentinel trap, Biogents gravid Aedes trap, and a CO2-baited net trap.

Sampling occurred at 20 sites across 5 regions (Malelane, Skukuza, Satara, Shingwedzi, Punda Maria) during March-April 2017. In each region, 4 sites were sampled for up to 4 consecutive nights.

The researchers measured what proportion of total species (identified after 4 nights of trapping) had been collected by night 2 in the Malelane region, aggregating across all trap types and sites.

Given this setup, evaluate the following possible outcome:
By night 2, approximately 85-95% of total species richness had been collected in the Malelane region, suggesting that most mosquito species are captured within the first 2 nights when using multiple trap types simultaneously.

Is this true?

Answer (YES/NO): YES